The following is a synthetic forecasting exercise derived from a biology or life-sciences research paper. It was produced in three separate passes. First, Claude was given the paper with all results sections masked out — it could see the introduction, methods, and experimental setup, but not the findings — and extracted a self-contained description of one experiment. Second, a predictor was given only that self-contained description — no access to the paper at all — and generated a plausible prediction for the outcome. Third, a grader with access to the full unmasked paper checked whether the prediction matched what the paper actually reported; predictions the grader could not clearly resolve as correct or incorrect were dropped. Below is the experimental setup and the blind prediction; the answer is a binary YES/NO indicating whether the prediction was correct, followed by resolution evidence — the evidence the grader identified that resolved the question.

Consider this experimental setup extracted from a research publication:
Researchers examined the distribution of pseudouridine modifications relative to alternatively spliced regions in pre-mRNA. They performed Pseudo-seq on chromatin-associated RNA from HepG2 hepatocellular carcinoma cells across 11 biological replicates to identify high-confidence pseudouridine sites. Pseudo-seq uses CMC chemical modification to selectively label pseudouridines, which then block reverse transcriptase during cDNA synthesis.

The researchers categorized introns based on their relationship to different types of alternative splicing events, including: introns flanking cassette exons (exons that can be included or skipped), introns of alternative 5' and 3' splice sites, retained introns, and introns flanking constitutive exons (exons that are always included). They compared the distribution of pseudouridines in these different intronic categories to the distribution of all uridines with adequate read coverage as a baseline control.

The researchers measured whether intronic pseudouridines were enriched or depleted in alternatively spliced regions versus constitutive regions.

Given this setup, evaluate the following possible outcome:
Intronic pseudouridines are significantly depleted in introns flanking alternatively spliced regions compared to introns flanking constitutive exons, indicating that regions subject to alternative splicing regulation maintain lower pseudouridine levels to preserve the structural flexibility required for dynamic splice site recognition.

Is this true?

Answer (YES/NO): NO